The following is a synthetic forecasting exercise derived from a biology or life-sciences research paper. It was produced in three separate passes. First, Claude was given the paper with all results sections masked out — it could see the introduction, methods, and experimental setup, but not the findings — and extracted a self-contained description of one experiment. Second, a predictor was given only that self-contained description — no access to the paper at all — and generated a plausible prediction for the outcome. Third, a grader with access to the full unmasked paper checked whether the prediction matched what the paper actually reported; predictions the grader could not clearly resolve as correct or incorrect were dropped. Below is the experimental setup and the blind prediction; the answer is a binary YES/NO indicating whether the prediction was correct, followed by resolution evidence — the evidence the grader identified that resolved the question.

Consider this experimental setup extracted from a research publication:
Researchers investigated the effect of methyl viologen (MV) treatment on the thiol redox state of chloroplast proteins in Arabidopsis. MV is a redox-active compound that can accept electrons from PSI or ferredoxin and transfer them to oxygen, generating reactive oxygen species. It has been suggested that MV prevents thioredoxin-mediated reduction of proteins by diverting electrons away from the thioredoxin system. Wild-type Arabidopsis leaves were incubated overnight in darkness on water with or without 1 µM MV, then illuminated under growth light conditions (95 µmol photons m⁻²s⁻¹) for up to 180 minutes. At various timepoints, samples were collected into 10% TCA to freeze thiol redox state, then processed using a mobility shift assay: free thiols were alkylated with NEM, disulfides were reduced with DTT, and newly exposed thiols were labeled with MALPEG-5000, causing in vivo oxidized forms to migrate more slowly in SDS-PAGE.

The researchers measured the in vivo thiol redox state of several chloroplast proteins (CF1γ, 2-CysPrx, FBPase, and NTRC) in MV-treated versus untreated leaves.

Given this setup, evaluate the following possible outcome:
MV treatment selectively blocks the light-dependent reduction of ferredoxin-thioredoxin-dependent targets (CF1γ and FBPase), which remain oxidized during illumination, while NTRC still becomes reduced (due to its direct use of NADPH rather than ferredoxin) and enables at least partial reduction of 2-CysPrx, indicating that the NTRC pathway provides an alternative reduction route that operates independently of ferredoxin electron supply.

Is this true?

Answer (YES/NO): NO